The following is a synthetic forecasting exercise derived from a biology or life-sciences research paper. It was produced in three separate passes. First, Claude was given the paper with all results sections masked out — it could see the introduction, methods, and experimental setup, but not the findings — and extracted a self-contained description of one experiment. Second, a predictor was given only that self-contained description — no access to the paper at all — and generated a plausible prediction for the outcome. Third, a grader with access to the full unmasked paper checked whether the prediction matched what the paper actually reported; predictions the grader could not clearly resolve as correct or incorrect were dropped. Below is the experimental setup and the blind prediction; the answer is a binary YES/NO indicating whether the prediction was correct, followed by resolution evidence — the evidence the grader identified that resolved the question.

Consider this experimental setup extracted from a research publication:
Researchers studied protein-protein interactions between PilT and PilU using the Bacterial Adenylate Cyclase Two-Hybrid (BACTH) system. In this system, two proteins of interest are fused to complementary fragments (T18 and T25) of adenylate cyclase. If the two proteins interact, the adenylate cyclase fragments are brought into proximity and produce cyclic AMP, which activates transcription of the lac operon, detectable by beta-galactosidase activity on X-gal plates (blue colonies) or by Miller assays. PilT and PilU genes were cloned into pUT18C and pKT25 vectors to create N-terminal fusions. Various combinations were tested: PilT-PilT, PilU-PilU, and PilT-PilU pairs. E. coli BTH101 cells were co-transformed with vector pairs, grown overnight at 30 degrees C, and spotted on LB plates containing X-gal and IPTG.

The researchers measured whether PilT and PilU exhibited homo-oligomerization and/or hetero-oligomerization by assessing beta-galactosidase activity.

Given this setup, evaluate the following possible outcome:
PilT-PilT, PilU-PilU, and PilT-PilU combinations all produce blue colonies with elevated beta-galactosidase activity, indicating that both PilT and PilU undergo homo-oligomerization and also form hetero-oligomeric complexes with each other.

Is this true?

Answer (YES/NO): YES